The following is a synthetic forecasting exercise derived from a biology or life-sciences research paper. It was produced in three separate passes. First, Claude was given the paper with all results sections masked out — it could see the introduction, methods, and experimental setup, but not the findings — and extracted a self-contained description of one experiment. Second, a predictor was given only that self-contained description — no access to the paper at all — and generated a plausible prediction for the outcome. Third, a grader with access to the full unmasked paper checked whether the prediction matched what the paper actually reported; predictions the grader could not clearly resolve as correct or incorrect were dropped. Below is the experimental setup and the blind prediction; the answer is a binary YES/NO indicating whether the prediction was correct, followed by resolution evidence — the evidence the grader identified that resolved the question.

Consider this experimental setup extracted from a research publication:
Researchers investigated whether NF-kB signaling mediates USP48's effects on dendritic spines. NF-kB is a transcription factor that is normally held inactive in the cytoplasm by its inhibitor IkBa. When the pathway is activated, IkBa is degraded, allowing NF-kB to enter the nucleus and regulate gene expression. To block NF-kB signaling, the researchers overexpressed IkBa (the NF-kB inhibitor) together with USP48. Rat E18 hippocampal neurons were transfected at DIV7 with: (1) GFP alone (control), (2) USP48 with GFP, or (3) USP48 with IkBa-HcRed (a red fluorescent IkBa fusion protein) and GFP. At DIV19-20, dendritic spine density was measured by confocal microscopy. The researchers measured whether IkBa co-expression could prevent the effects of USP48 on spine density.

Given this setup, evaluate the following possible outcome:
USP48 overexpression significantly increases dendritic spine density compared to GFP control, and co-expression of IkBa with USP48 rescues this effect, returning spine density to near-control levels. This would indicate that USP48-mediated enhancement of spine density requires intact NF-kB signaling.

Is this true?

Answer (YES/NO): NO